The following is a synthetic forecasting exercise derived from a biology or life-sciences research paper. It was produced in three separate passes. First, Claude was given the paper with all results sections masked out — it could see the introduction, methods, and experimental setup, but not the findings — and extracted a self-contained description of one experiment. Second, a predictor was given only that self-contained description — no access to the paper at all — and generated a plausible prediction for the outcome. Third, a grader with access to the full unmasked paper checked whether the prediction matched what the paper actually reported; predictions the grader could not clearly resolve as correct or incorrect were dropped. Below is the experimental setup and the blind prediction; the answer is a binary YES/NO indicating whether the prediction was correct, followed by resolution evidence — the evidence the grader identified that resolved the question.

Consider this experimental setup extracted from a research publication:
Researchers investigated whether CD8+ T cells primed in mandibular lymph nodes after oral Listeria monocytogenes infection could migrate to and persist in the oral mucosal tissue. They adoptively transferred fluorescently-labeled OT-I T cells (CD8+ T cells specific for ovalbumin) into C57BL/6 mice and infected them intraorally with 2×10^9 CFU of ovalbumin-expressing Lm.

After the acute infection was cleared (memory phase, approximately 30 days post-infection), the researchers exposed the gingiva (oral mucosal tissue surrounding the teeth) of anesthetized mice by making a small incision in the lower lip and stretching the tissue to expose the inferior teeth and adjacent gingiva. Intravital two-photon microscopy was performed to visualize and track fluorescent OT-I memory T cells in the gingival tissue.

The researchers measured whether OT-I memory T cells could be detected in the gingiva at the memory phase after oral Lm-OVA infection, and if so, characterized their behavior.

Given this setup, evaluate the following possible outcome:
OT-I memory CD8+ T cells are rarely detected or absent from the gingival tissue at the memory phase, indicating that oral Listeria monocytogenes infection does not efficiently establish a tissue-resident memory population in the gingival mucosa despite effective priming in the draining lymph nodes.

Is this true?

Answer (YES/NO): NO